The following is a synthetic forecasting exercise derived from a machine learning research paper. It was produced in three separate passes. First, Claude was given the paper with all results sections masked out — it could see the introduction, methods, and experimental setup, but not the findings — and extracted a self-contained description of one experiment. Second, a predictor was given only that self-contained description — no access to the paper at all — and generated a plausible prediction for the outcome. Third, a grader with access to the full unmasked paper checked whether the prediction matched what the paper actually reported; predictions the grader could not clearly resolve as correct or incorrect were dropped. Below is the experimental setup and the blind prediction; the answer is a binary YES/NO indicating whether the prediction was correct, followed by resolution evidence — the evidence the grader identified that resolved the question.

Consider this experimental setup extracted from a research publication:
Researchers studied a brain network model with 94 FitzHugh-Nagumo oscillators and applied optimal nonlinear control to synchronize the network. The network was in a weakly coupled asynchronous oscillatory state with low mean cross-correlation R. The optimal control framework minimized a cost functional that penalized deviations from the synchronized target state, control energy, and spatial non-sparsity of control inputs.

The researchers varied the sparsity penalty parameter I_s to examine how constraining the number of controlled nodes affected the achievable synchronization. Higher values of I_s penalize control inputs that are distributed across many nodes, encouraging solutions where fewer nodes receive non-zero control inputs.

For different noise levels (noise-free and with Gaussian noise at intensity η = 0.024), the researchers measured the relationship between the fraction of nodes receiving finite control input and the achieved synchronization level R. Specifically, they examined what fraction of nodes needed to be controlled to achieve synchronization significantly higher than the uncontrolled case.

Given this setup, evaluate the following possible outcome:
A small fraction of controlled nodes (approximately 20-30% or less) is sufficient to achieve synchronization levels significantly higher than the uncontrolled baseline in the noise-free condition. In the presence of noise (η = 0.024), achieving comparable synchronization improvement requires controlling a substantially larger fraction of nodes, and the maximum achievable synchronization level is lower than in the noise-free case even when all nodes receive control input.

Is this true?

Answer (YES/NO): NO